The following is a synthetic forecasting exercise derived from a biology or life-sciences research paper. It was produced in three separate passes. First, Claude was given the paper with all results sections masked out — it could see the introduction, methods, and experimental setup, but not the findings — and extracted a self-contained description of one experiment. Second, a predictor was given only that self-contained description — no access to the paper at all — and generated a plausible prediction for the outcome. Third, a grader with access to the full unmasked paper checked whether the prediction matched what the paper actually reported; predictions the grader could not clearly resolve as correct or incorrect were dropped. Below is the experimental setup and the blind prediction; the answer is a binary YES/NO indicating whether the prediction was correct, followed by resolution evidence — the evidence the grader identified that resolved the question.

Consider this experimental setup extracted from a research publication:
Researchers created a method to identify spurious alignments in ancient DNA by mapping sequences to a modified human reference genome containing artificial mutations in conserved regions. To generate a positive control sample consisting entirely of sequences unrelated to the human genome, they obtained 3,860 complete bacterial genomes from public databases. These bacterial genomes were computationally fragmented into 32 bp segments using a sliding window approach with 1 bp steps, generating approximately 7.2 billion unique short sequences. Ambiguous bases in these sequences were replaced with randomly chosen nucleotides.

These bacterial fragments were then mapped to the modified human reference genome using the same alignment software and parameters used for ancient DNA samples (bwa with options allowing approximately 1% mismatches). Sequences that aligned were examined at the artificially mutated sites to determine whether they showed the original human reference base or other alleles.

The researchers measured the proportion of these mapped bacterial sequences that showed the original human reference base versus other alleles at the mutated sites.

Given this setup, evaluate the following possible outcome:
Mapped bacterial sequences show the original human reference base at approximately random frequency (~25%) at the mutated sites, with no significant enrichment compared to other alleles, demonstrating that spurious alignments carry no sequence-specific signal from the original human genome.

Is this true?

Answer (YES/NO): NO